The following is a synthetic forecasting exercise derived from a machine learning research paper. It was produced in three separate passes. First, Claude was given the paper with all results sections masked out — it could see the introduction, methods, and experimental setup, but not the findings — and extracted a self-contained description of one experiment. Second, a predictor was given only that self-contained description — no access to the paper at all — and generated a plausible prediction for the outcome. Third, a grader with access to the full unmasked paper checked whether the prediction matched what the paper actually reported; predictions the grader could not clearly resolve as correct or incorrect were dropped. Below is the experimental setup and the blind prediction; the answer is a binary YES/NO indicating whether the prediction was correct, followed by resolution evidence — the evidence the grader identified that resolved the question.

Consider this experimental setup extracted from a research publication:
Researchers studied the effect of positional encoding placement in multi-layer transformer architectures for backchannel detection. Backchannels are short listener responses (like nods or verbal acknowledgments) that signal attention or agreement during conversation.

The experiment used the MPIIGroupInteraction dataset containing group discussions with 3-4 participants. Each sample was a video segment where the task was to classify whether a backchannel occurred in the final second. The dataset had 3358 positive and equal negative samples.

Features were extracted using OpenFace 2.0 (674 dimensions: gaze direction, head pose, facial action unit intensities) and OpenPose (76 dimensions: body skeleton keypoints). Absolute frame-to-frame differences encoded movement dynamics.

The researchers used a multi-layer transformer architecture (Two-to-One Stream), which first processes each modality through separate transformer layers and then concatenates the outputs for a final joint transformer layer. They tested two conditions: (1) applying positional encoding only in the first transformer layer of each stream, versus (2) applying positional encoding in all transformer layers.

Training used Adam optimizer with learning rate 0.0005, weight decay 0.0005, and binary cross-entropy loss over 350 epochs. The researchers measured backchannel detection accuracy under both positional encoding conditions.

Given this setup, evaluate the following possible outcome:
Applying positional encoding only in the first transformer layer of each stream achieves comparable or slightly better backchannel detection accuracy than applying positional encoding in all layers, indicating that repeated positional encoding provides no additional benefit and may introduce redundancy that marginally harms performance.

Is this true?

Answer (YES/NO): YES